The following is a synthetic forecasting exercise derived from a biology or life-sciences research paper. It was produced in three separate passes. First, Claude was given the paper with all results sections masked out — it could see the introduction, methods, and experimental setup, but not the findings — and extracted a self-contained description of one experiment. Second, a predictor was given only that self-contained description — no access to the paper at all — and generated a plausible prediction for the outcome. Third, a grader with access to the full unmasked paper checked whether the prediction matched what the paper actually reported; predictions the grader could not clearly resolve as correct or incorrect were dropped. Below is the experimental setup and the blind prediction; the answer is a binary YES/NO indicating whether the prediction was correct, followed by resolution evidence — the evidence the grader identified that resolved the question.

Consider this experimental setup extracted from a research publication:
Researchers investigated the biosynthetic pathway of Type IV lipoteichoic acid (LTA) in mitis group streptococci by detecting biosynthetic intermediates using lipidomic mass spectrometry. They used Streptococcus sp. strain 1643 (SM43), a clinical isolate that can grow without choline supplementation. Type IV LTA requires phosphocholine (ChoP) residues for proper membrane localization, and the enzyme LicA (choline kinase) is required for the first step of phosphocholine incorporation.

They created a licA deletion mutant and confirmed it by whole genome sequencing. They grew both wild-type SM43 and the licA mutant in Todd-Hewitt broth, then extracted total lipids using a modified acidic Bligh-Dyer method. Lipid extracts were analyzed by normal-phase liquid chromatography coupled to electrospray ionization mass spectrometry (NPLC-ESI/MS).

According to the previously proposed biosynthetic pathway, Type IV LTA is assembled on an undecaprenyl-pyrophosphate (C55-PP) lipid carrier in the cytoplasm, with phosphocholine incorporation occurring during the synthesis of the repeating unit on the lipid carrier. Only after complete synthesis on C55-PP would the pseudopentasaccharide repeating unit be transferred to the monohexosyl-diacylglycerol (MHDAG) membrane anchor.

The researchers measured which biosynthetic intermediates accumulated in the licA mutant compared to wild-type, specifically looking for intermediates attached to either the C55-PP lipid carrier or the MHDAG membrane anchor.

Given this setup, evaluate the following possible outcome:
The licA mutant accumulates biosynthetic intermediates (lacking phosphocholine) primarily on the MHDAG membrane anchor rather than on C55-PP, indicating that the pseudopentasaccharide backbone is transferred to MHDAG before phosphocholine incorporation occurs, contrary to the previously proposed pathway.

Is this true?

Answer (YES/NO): NO